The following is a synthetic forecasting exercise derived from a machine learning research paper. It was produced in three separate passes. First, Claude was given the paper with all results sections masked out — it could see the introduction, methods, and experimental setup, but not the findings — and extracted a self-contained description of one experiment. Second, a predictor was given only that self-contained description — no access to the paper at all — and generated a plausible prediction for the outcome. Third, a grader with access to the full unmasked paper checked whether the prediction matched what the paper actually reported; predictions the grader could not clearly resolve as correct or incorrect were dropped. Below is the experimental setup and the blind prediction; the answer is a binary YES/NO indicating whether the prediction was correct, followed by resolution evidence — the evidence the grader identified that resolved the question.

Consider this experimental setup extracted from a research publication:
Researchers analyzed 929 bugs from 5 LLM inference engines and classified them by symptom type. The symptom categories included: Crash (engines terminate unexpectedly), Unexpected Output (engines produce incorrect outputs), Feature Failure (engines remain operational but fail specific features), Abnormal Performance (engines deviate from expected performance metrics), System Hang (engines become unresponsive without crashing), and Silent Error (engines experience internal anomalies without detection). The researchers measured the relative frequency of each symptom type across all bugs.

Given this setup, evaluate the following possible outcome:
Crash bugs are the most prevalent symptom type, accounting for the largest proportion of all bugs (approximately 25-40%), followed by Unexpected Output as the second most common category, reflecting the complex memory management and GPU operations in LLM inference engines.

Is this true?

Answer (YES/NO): NO